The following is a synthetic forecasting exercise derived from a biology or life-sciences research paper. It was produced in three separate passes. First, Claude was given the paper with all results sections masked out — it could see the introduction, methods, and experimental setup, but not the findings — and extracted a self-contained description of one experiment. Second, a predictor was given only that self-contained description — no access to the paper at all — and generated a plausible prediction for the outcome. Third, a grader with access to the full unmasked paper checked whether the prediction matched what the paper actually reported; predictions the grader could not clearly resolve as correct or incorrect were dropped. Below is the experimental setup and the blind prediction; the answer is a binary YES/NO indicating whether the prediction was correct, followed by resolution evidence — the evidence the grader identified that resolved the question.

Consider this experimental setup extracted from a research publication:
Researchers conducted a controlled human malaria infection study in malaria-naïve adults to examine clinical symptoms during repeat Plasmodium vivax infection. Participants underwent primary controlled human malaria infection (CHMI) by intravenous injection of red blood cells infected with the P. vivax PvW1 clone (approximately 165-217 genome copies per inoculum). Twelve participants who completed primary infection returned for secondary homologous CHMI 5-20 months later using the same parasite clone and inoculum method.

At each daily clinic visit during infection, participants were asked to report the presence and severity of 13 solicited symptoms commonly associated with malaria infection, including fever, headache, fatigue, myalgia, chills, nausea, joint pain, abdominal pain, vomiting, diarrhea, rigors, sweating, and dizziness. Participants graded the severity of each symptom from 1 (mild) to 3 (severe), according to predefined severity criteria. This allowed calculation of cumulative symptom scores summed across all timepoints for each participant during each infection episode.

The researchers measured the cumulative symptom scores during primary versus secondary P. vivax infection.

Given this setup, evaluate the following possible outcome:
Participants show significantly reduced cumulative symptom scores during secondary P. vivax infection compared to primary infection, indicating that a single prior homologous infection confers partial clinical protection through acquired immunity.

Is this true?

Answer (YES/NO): YES